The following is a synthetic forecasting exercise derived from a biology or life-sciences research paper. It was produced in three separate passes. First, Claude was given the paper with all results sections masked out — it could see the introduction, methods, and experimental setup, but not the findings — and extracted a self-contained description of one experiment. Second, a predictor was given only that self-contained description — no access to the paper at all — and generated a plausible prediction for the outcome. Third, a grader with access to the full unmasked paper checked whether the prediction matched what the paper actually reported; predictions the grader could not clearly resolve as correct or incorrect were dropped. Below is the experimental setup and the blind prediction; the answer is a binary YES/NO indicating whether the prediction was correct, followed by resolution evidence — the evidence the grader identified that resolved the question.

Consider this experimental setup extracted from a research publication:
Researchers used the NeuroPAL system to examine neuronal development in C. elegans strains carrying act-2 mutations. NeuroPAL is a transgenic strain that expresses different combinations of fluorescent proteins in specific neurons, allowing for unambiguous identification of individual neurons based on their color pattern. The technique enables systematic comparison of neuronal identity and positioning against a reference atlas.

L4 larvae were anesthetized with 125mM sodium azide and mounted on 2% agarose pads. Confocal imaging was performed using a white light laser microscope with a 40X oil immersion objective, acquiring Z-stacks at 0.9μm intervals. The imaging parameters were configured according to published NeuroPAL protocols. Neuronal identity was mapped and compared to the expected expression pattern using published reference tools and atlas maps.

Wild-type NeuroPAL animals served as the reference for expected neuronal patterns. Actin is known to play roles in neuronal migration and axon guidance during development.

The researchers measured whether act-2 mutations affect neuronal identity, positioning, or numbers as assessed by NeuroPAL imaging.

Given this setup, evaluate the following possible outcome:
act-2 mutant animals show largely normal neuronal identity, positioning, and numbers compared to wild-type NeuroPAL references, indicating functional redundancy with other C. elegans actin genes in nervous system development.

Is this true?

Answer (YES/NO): NO